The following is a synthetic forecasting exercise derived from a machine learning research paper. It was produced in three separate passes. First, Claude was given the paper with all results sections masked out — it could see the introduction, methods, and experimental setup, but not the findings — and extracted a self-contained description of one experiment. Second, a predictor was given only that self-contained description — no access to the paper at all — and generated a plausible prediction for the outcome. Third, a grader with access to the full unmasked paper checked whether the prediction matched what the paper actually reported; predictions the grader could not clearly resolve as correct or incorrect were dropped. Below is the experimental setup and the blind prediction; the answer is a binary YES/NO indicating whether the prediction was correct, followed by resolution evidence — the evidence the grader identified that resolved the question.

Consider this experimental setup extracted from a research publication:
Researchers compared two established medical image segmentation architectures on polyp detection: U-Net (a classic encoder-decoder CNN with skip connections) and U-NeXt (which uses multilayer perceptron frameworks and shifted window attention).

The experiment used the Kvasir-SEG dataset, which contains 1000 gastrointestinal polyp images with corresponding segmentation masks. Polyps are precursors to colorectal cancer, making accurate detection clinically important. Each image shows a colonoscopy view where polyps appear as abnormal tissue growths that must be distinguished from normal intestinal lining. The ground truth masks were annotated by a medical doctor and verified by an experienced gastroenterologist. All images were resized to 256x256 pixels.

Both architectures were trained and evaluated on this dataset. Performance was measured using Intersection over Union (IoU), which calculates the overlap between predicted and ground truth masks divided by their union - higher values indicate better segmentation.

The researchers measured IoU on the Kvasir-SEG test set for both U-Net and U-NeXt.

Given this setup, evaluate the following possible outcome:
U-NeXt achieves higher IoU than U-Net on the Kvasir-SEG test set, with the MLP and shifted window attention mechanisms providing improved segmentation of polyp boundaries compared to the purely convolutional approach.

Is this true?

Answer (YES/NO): NO